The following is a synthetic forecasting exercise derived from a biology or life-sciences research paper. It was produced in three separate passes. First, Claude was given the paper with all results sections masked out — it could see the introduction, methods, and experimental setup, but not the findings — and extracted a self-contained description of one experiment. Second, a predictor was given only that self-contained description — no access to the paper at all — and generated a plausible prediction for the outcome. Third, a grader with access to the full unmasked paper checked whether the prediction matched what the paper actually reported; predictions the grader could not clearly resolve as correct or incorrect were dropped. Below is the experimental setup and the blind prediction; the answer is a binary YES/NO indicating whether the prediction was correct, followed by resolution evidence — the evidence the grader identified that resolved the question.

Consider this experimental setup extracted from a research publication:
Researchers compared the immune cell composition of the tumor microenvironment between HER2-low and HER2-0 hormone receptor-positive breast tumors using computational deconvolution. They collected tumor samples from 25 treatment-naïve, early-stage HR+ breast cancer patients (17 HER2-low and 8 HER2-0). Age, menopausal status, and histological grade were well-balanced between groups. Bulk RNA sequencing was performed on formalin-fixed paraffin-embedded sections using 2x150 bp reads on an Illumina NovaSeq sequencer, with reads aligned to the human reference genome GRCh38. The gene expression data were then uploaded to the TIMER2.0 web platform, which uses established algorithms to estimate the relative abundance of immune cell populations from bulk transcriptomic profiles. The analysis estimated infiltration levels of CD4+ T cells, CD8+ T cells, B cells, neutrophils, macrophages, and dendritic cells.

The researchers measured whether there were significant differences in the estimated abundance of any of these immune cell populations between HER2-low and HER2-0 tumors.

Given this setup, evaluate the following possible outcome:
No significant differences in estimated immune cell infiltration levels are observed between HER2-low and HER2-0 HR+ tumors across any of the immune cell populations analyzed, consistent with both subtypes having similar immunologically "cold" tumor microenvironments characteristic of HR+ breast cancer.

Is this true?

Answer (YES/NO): NO